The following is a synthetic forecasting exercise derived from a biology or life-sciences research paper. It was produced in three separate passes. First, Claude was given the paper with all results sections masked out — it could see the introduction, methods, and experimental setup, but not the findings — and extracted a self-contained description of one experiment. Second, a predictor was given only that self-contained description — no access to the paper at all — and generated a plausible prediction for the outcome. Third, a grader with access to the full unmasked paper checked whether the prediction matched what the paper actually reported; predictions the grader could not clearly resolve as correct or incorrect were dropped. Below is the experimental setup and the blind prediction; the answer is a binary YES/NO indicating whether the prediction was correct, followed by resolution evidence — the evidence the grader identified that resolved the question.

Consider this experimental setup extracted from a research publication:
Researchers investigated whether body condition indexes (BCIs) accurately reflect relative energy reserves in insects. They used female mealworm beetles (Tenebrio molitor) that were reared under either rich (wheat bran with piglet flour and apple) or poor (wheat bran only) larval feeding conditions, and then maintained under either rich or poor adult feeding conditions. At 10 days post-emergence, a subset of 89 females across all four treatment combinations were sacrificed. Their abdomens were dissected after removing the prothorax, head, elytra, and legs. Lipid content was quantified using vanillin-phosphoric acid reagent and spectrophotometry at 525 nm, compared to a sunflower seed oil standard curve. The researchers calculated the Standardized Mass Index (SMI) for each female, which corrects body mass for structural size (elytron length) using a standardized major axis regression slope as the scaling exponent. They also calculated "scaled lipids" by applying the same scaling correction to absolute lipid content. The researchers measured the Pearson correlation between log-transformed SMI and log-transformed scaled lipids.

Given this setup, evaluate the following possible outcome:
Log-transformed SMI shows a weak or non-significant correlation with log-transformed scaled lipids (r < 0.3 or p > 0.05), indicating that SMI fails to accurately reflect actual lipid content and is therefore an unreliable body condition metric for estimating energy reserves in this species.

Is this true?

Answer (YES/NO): NO